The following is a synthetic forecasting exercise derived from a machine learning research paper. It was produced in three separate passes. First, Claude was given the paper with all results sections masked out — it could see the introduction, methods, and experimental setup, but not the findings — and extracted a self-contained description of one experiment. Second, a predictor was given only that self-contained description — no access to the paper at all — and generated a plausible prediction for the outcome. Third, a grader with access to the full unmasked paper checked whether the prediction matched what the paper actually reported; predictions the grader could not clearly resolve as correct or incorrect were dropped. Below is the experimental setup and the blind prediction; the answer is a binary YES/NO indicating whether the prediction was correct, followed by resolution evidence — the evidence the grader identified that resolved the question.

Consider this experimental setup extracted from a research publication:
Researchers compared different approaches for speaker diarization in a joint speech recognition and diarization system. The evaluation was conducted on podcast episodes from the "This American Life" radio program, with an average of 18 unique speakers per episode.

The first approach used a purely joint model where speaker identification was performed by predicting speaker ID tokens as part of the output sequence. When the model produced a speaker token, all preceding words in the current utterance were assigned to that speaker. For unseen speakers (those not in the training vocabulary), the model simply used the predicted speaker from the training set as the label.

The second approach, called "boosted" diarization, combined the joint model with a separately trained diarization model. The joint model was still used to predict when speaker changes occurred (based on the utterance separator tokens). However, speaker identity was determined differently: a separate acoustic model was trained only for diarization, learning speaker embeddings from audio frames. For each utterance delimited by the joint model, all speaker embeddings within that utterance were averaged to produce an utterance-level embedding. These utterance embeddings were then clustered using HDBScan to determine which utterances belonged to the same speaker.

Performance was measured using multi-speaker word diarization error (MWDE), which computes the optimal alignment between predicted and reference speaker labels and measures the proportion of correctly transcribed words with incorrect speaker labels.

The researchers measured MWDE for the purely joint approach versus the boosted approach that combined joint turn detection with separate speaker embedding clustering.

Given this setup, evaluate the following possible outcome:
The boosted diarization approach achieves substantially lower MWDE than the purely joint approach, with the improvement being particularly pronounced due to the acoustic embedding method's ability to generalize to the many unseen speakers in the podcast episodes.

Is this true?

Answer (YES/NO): NO